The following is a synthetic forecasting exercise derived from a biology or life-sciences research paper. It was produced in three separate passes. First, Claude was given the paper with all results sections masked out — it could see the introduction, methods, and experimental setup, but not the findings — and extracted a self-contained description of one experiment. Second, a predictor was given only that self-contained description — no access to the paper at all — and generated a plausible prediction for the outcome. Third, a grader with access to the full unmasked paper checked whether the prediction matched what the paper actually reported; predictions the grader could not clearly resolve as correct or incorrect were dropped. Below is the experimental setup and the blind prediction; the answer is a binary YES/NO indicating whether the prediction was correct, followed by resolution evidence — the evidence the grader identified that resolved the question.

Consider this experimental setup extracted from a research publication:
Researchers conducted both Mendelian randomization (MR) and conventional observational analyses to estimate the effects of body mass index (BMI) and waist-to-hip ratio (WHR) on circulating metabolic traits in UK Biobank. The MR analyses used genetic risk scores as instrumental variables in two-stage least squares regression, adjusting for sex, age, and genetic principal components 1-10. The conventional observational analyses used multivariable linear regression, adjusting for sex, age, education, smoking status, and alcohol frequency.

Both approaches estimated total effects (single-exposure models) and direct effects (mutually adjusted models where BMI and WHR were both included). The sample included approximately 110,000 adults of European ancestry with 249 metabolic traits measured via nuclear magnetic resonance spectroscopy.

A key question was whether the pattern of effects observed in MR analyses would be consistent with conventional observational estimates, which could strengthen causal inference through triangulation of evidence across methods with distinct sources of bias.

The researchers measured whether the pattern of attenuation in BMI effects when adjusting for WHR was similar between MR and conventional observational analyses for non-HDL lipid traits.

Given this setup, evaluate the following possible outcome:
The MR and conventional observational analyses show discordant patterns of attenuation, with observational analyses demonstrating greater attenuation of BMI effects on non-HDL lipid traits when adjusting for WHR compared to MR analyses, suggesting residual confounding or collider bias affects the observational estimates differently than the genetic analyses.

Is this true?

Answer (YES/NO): NO